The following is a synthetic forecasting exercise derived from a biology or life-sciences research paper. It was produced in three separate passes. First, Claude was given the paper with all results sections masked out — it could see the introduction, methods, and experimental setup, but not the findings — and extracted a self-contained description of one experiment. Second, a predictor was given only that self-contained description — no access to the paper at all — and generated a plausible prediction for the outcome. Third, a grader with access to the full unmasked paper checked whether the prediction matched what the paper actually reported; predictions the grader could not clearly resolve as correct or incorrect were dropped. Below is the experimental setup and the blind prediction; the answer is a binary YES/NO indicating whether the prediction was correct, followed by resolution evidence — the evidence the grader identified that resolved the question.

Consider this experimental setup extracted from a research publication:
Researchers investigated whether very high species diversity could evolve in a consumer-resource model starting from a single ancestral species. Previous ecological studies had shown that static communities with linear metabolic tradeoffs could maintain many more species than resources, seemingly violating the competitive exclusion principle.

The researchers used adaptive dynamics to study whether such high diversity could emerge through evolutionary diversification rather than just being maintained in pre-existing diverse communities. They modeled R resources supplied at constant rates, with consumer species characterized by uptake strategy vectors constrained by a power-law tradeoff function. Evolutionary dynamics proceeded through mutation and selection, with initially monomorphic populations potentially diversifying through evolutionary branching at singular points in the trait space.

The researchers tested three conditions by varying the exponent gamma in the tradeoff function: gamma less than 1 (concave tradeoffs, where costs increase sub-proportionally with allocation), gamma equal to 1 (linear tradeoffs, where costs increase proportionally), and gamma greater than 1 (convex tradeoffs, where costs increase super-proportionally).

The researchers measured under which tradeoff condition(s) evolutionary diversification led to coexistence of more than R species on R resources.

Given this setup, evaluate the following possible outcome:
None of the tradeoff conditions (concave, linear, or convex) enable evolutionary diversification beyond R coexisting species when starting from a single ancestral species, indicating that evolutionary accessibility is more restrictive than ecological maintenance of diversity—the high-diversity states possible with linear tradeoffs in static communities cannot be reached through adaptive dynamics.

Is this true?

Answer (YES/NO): NO